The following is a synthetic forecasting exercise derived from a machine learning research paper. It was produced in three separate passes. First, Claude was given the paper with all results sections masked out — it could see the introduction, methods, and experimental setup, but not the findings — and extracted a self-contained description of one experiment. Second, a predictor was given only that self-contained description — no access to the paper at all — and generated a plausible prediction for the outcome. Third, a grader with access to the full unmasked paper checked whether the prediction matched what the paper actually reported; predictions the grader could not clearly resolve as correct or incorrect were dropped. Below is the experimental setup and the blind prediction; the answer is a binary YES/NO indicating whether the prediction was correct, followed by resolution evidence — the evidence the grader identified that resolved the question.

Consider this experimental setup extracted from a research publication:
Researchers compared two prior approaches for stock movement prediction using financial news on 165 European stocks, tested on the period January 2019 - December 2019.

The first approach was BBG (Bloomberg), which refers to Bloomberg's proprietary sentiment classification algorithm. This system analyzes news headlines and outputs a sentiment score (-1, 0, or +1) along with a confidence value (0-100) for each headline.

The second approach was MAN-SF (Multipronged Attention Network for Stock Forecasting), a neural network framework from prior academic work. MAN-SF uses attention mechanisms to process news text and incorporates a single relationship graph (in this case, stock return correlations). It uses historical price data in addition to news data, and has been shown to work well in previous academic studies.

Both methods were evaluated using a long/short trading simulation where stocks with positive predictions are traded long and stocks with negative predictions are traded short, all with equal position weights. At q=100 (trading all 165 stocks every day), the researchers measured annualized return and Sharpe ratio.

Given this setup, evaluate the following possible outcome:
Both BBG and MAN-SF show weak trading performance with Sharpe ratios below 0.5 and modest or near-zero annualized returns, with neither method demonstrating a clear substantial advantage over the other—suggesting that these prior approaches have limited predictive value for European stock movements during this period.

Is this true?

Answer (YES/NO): NO